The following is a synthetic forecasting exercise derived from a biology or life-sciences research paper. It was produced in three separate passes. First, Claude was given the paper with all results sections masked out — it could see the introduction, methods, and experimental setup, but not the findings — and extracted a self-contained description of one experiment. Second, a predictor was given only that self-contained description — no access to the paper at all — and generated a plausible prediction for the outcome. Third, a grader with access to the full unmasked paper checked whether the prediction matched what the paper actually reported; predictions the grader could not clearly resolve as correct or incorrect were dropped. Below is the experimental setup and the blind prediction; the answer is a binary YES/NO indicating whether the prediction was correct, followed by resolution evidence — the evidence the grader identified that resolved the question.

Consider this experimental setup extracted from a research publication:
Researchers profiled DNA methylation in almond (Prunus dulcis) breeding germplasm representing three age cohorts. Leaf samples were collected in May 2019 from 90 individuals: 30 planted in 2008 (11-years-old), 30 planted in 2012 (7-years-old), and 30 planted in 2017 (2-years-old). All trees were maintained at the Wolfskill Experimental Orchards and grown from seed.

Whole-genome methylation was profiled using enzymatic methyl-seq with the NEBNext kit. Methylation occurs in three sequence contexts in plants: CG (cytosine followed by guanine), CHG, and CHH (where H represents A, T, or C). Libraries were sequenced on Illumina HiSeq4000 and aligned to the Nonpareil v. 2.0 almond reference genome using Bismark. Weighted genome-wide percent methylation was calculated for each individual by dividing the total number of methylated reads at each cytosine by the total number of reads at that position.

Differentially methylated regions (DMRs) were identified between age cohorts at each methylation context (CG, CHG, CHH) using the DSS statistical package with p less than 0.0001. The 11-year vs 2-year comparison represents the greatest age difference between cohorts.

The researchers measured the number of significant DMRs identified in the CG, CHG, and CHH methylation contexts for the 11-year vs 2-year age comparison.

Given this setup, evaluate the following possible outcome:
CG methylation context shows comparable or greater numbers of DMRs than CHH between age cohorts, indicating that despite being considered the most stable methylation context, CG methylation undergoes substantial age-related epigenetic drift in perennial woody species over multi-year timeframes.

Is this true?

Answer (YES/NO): YES